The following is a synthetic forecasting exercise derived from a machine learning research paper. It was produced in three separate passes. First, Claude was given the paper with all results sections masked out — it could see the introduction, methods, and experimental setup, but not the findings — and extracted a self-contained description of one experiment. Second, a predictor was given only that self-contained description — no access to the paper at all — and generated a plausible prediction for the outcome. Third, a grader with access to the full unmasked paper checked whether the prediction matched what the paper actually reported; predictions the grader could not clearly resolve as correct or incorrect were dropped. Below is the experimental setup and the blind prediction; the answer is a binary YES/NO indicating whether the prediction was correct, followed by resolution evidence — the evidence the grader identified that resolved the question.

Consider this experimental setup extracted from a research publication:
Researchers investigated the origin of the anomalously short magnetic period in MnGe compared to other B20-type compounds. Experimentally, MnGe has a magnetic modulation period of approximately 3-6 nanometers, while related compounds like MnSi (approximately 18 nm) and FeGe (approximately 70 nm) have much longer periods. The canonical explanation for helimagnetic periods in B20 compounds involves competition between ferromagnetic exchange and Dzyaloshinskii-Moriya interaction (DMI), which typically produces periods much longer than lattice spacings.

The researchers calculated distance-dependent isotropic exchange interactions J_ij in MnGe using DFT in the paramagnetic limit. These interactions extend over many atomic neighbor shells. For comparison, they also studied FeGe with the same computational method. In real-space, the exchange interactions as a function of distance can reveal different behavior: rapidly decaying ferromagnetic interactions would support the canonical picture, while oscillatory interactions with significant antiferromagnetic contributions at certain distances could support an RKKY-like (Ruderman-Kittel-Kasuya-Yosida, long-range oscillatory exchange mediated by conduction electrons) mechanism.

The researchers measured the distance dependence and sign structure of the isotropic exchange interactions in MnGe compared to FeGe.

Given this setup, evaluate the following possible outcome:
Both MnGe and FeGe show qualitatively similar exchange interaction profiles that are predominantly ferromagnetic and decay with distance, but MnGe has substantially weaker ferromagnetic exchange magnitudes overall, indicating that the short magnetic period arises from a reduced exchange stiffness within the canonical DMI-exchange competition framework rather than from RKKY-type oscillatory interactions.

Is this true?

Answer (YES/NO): NO